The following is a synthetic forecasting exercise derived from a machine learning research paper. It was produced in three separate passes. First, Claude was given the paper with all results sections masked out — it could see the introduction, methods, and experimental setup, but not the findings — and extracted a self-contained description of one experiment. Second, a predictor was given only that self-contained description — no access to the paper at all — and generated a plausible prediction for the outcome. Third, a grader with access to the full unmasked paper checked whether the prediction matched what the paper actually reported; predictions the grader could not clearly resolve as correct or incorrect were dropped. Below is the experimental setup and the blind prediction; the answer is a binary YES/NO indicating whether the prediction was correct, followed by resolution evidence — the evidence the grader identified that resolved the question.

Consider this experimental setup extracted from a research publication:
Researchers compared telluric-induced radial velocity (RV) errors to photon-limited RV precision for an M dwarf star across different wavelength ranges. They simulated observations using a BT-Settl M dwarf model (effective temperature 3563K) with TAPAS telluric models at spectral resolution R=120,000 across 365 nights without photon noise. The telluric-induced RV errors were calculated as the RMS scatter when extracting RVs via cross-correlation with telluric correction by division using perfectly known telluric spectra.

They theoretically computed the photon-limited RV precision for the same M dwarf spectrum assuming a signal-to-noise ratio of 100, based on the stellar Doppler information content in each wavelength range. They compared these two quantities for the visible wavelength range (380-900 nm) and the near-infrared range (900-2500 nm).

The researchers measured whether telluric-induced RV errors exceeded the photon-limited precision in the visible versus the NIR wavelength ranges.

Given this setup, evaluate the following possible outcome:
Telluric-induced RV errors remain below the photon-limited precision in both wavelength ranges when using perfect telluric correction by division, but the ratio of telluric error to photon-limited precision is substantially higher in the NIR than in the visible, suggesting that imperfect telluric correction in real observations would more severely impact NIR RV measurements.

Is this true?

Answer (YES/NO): NO